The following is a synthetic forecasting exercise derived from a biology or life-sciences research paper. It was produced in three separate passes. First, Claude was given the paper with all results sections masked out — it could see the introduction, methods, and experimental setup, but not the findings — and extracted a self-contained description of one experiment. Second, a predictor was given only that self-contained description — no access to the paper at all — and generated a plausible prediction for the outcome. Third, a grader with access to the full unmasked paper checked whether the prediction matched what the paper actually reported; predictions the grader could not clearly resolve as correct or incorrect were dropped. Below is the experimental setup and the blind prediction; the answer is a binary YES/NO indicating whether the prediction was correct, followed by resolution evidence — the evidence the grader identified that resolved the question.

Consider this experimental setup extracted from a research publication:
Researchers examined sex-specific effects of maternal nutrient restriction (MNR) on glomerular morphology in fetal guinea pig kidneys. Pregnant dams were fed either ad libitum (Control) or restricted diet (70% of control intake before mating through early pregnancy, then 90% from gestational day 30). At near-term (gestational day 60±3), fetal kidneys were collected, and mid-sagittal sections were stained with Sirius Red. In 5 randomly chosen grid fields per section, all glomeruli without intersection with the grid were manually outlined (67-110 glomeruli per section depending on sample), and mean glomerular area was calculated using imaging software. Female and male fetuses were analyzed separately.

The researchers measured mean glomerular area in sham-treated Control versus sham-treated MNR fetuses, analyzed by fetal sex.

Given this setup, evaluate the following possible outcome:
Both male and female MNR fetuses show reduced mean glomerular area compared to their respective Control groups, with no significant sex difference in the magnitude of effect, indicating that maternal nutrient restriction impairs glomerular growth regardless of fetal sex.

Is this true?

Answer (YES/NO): NO